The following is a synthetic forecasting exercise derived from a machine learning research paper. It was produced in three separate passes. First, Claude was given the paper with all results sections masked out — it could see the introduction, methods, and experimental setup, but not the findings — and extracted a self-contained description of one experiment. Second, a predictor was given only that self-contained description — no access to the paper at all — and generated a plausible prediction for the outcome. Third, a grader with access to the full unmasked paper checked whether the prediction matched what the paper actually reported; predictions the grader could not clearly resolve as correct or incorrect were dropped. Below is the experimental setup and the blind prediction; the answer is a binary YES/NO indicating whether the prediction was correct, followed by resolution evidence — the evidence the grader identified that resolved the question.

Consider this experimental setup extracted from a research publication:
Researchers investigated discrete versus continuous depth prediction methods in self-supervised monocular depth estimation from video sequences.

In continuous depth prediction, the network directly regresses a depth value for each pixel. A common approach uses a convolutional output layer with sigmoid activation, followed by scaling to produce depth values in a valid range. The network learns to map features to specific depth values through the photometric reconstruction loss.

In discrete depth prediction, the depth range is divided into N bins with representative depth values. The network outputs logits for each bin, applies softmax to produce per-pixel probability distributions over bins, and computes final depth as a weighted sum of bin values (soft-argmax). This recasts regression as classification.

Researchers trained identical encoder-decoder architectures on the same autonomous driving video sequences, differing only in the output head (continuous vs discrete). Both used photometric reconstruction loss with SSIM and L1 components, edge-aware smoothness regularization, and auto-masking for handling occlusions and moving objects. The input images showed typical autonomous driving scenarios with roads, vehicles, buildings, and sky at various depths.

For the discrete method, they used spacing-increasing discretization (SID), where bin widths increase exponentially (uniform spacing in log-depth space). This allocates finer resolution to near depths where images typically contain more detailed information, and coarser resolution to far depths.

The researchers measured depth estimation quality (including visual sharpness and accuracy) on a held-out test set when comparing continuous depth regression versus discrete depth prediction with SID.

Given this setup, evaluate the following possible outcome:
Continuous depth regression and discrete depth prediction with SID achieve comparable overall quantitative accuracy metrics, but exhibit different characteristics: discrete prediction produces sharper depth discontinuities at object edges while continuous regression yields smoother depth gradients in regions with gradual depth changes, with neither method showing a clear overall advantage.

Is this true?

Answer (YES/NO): NO